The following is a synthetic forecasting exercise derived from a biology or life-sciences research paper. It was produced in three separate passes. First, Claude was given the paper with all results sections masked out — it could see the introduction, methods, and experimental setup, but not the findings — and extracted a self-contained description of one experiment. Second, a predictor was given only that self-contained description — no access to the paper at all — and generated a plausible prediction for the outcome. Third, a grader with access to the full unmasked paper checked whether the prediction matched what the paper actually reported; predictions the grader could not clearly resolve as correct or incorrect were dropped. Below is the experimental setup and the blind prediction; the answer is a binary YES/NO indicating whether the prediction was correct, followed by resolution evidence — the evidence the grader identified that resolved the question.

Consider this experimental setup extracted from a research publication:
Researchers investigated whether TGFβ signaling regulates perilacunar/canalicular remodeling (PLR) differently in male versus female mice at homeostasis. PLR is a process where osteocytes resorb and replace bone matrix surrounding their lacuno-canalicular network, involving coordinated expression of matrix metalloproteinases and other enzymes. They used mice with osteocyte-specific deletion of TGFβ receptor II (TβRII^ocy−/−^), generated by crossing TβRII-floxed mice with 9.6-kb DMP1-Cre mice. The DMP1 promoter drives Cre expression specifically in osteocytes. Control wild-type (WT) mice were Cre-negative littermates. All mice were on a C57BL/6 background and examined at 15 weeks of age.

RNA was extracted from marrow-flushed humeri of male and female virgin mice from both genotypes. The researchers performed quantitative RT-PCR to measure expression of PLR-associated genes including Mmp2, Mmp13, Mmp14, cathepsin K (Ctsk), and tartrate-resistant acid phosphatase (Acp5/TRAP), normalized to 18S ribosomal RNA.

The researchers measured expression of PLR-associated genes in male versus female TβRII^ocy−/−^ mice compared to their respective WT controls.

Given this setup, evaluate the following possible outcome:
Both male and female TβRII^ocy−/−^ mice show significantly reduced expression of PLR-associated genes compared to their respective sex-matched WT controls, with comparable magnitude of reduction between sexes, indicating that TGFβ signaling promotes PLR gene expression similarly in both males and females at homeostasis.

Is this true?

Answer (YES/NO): NO